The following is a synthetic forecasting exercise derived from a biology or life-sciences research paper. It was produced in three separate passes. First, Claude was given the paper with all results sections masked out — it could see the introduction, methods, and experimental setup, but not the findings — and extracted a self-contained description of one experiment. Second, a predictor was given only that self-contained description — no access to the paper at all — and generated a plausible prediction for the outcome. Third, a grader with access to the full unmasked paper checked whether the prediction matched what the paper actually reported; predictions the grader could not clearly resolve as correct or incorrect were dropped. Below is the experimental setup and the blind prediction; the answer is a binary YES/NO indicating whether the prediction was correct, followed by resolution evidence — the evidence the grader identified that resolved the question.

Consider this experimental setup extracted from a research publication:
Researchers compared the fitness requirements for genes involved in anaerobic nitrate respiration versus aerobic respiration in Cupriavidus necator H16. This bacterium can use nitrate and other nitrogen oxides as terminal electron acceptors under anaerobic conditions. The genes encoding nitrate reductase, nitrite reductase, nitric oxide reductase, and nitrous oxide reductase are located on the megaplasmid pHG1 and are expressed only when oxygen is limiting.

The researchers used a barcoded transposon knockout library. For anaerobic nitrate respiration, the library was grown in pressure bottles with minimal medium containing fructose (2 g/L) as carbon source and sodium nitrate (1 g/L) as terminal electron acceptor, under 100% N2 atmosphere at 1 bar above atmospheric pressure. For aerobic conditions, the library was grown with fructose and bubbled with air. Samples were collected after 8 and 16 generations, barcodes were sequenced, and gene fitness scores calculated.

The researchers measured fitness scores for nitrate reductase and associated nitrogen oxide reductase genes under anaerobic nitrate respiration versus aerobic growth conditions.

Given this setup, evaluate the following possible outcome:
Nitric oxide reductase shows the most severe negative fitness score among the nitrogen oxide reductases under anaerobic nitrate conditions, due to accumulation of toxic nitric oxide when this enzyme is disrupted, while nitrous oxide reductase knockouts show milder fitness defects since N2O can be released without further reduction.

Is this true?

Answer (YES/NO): NO